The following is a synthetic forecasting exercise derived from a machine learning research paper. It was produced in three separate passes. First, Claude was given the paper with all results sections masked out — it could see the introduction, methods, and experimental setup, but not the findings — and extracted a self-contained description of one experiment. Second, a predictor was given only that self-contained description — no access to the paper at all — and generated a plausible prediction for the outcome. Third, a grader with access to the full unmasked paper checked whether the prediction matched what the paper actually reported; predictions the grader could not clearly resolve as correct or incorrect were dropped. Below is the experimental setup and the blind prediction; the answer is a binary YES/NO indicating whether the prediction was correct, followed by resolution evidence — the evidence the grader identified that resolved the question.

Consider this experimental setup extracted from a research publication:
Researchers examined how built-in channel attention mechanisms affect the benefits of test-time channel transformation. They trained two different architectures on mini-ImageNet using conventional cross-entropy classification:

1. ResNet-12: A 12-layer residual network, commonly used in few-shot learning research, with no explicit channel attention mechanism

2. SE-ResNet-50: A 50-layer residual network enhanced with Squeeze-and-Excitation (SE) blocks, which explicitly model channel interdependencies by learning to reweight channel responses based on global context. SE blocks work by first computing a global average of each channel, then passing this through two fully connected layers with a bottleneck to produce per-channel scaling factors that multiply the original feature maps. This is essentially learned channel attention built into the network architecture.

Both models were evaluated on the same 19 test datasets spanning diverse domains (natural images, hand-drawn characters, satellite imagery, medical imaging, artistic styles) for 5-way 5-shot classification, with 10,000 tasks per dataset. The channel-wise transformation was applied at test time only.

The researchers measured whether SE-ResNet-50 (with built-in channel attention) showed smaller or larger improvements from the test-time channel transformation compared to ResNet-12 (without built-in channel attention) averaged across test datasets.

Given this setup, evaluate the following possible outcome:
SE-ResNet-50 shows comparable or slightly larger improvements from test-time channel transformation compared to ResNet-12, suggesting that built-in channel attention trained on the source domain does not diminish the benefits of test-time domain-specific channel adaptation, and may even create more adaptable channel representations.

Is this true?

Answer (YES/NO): NO